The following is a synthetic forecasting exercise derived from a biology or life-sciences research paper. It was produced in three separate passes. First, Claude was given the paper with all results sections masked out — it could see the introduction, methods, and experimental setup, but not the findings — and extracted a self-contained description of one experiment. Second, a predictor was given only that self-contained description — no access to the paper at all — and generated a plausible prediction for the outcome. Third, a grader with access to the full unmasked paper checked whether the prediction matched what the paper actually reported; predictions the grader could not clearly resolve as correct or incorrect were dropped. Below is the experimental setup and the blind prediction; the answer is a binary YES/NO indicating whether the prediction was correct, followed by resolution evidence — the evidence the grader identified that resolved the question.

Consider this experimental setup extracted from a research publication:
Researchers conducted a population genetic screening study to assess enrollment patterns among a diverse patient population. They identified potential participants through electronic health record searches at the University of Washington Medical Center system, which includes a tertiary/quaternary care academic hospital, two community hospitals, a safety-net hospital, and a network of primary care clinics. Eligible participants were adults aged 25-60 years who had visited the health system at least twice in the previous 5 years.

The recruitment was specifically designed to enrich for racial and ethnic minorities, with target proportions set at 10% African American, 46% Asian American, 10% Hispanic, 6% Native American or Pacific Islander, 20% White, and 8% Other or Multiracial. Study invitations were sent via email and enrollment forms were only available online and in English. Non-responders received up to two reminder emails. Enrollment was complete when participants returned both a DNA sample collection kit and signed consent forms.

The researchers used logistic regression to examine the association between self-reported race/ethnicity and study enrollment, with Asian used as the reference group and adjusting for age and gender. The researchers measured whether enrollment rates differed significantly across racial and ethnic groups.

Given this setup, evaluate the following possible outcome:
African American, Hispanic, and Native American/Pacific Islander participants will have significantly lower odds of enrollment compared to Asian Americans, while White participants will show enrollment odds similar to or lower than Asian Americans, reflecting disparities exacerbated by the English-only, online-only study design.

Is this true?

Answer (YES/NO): NO